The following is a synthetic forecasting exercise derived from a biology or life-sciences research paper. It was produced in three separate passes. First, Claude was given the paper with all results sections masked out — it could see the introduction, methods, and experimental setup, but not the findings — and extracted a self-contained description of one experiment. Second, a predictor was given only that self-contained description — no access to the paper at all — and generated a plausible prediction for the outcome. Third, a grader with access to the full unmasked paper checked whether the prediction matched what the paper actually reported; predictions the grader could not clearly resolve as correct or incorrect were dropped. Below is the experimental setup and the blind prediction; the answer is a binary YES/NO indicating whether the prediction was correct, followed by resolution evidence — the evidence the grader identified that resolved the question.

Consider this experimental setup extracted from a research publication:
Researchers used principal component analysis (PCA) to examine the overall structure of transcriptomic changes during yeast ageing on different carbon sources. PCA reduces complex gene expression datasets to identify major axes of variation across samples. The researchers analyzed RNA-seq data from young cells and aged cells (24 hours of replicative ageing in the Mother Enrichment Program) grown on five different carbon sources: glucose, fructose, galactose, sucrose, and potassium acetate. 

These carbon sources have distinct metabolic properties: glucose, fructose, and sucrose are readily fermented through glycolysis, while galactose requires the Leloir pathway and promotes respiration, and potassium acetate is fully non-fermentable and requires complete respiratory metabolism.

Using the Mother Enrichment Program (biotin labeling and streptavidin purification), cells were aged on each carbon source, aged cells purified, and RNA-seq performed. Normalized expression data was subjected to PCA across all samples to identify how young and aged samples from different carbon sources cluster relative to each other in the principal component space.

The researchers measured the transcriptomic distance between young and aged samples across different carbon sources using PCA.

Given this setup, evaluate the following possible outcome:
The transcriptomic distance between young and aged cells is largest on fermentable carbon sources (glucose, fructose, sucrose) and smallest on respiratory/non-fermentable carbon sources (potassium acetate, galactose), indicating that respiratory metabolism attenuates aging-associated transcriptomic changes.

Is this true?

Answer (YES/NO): NO